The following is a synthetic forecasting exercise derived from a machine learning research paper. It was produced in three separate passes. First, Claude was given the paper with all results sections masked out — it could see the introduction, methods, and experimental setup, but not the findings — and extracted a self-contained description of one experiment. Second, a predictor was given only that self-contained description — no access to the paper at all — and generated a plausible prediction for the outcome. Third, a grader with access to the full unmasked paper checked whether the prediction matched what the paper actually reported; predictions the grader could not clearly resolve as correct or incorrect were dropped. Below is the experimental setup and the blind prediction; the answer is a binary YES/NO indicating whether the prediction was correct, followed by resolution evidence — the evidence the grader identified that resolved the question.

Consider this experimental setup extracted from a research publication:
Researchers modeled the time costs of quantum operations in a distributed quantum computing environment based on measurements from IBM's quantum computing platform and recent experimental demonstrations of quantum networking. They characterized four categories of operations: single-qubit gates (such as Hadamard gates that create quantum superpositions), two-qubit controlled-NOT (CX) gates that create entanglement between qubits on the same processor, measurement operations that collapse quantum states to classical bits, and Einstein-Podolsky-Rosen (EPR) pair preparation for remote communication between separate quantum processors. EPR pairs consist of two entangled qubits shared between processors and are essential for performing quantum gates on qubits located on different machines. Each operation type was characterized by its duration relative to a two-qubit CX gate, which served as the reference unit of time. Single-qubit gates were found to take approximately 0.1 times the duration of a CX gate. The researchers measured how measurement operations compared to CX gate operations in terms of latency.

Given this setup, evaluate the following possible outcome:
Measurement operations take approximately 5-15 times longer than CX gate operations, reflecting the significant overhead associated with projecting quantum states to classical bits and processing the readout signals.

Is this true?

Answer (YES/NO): YES